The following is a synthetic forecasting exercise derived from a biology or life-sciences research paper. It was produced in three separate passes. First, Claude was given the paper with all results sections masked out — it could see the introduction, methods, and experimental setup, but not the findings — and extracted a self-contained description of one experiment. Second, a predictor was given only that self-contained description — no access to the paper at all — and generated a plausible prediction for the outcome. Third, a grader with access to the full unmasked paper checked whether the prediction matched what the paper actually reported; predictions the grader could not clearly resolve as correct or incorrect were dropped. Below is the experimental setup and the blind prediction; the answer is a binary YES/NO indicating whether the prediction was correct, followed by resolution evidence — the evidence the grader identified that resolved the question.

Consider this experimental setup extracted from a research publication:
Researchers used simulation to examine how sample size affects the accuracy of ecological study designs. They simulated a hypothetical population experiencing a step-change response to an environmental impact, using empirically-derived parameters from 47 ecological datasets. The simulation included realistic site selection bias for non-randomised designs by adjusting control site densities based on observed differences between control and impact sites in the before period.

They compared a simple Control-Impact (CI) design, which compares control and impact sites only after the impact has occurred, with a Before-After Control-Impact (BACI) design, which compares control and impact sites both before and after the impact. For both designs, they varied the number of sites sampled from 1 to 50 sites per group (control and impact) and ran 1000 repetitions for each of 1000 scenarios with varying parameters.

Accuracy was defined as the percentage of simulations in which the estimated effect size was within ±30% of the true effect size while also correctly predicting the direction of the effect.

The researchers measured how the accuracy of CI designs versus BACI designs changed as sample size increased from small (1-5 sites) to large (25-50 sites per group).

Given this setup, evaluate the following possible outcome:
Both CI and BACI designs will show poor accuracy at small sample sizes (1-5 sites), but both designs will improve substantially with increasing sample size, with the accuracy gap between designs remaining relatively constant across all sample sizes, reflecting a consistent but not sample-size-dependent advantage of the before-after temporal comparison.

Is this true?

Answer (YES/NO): NO